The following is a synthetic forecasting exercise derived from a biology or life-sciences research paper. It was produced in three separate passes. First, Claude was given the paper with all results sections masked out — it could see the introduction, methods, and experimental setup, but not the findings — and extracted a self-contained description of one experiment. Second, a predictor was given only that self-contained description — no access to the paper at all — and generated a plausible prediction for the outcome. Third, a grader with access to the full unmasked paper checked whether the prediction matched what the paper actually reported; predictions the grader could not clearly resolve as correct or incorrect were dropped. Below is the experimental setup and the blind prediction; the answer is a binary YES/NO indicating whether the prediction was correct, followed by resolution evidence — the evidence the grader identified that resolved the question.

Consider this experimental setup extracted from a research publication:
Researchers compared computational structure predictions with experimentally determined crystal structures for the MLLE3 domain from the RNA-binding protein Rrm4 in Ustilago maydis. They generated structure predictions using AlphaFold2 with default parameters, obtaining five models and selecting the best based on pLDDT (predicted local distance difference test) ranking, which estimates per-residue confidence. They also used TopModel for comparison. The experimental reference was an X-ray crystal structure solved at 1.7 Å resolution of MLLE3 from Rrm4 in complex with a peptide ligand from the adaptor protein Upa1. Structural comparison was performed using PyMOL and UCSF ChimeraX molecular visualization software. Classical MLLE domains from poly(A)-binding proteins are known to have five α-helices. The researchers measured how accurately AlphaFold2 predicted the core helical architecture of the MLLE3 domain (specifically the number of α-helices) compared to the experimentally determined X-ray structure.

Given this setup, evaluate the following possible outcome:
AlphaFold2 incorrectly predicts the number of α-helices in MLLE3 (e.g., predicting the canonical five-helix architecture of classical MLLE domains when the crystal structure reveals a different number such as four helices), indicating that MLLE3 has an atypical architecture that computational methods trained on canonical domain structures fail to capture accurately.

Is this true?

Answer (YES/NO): NO